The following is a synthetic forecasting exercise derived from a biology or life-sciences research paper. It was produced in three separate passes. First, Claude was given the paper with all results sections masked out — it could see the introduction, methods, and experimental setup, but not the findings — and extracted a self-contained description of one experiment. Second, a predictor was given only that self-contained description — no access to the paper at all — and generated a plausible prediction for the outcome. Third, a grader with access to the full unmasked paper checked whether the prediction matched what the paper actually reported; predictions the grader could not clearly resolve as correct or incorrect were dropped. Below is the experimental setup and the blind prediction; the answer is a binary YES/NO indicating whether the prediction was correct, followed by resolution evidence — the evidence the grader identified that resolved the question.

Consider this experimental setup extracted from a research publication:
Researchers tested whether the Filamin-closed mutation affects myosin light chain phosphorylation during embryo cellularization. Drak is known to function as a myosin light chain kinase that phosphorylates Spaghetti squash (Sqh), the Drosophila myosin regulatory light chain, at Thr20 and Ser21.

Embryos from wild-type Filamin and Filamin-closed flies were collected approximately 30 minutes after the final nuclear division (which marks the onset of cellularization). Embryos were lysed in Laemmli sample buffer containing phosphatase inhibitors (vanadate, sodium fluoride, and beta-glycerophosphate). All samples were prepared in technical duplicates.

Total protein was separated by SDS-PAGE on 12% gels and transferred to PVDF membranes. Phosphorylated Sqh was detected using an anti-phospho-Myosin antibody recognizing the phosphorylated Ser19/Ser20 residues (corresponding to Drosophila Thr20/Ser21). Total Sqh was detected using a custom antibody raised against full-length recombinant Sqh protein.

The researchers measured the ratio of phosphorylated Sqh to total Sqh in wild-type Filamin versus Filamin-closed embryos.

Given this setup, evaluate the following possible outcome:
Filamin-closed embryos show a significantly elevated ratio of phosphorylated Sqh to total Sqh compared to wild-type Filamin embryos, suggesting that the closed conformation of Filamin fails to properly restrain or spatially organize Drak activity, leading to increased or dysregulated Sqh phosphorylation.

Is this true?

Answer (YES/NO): NO